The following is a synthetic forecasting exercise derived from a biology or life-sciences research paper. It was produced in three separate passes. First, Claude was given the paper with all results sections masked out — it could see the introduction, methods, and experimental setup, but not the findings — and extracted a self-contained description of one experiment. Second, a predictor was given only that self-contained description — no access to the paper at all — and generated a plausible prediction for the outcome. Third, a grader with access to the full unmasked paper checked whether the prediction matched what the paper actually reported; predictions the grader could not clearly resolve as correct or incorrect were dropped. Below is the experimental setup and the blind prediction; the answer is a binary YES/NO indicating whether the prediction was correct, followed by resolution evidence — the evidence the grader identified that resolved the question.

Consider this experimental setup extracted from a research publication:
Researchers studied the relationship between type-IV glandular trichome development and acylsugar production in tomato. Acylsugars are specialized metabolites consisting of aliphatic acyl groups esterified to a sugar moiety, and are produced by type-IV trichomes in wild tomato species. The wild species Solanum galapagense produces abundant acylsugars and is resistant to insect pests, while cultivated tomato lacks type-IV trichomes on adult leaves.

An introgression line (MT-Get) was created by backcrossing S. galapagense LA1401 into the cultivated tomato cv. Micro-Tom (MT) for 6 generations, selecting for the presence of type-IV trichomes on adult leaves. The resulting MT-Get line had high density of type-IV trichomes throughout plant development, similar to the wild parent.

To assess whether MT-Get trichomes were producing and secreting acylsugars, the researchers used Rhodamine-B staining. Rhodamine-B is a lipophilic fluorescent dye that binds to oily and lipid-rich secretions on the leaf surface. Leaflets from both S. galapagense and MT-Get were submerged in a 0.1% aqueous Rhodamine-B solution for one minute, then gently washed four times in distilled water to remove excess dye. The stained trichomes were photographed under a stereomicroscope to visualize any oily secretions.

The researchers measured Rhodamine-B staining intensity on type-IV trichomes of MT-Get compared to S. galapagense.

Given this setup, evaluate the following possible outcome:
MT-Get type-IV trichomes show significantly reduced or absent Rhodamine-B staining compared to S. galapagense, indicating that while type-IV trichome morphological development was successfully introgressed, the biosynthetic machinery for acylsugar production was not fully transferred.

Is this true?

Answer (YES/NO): YES